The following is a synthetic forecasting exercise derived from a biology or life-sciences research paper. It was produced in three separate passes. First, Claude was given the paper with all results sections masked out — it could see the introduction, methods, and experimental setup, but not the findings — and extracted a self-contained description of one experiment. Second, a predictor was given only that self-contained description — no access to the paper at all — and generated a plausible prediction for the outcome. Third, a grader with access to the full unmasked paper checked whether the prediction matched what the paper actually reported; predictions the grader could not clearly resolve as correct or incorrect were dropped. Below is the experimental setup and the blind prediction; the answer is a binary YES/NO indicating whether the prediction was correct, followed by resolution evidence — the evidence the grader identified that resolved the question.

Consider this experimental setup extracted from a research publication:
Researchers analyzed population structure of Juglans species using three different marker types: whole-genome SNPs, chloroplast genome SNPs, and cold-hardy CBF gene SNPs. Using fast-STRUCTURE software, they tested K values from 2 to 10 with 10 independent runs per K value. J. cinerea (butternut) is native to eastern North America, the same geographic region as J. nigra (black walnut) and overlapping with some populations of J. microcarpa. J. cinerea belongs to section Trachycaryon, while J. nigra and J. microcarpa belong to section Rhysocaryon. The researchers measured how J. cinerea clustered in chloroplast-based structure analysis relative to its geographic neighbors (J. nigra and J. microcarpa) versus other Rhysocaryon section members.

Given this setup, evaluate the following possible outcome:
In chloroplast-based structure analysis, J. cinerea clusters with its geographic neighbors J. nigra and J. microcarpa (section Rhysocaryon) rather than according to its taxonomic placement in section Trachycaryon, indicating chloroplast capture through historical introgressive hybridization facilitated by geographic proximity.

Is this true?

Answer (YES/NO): YES